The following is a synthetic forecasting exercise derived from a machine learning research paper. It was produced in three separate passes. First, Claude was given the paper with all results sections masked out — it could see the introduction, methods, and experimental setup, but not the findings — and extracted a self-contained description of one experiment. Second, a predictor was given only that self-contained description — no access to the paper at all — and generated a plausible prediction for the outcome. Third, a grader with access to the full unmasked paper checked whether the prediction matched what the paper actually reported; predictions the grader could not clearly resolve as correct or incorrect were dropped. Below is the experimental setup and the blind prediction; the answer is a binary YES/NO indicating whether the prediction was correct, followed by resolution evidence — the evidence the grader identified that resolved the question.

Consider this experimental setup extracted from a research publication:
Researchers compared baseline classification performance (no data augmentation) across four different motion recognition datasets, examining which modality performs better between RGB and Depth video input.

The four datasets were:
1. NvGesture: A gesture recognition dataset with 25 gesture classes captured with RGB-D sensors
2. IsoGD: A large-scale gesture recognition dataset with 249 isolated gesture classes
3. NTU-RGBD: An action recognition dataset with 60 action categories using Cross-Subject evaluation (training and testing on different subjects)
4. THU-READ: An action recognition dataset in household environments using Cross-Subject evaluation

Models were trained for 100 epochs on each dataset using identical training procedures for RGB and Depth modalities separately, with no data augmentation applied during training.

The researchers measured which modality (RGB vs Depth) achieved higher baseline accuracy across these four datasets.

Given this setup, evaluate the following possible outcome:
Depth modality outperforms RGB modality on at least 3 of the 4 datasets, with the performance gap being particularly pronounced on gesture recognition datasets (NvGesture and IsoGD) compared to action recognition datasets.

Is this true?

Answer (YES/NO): NO